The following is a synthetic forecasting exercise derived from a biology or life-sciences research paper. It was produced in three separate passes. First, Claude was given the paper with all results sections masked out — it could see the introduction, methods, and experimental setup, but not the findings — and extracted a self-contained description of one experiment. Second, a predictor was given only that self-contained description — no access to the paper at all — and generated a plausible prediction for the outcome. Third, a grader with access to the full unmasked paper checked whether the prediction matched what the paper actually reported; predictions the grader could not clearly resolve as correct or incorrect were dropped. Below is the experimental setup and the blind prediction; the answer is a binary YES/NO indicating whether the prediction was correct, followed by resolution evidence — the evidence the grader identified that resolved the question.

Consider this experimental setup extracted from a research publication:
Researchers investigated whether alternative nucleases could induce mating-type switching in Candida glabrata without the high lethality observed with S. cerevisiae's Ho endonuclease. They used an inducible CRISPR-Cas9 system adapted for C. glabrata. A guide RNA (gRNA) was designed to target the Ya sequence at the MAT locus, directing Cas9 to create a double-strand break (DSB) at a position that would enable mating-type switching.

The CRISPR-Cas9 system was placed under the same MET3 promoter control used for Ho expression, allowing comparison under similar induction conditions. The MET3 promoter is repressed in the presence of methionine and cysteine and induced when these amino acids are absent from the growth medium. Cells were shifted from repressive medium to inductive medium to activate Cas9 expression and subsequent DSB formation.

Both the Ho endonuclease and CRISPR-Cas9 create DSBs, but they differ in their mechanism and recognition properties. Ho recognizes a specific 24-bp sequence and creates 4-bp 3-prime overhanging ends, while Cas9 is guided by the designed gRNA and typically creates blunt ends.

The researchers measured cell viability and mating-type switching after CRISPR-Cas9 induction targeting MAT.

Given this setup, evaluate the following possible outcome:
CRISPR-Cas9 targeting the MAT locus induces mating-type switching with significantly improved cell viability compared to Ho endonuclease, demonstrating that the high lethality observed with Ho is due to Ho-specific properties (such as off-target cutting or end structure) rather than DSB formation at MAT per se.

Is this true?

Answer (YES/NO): YES